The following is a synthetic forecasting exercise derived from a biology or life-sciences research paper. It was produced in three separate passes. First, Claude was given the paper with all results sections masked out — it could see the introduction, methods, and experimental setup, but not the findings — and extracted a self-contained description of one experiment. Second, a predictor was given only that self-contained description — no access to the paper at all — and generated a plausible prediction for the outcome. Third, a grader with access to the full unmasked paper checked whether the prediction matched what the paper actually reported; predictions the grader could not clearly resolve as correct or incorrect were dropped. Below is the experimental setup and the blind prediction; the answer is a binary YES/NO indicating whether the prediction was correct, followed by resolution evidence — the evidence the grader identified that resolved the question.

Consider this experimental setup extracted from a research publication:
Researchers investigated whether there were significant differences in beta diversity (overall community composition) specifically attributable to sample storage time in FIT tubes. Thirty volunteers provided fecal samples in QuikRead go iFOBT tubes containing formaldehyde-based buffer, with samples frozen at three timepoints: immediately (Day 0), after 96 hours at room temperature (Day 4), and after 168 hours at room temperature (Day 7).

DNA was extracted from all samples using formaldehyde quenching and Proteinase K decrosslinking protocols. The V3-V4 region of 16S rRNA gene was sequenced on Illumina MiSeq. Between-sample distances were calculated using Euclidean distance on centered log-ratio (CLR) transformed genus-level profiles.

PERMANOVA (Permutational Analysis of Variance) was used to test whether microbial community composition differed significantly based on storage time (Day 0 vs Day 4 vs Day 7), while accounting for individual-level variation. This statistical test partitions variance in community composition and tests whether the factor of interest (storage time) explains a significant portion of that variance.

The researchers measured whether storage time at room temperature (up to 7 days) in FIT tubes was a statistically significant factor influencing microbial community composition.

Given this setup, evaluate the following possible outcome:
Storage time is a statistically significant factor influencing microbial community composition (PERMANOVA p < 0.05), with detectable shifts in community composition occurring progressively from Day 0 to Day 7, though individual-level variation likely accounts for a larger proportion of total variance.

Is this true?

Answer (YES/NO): NO